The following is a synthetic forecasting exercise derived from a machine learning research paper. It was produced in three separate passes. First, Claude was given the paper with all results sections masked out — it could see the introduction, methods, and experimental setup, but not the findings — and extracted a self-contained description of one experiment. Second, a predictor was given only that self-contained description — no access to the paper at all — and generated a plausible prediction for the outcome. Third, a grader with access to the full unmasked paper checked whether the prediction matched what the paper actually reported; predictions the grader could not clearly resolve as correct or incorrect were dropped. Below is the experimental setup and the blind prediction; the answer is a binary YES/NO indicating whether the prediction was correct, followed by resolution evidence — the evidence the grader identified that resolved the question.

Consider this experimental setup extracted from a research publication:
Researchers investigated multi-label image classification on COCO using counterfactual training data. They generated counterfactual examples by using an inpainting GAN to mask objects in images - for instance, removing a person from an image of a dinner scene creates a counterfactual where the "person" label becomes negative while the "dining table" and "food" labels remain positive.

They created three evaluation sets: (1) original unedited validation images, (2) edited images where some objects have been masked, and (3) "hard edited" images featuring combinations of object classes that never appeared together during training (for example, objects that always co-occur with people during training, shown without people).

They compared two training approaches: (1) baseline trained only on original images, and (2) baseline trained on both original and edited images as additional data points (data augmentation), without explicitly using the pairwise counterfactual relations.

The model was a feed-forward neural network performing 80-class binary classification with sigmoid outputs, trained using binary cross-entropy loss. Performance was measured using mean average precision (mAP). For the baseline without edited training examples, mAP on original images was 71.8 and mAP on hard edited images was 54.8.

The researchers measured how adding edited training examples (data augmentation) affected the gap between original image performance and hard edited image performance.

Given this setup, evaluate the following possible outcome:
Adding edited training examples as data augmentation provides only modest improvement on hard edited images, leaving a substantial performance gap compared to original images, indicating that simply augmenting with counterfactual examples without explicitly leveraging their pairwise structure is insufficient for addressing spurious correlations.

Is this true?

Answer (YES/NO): YES